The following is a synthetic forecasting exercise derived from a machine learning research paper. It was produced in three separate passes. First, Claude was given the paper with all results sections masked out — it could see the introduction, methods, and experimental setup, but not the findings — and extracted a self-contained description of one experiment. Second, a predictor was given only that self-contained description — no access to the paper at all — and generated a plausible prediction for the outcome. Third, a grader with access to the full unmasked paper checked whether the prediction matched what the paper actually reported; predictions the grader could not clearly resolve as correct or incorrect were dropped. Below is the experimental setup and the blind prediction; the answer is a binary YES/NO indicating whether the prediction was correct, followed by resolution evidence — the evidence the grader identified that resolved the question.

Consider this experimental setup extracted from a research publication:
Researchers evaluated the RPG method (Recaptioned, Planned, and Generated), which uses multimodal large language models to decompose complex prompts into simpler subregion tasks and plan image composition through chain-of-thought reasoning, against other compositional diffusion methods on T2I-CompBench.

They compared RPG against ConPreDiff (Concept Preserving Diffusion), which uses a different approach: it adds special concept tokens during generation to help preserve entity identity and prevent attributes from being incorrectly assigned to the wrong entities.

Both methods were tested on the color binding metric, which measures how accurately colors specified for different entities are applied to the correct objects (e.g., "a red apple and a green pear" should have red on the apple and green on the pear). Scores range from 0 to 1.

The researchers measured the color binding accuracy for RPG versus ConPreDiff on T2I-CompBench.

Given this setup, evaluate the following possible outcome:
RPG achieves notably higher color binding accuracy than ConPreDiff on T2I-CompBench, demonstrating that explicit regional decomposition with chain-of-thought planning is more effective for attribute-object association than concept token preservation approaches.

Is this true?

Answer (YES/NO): YES